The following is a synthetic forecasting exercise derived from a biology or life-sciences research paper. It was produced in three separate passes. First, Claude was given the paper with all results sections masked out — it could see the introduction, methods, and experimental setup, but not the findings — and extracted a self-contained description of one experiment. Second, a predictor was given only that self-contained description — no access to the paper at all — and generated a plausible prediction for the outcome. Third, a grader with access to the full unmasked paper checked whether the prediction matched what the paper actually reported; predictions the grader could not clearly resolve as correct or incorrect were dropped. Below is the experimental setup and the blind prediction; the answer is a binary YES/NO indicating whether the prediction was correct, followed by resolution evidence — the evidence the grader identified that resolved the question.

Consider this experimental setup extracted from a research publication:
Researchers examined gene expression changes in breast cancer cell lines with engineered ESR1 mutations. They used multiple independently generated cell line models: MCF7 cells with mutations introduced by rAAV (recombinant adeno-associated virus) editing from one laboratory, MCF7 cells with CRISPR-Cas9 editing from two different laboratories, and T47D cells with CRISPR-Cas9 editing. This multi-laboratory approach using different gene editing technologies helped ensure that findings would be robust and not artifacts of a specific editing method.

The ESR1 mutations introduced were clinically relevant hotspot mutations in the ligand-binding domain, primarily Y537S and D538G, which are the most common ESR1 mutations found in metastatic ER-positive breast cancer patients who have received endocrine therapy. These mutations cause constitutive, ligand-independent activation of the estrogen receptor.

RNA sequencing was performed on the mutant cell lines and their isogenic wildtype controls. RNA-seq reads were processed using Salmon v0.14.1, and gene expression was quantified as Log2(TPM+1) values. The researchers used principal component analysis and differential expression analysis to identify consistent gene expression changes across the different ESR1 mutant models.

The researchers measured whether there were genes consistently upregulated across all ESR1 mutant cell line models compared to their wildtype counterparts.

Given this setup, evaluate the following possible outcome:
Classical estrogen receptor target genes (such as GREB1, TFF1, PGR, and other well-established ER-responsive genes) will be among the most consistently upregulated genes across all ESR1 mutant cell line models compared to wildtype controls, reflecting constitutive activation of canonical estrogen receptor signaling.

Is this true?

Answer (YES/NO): NO